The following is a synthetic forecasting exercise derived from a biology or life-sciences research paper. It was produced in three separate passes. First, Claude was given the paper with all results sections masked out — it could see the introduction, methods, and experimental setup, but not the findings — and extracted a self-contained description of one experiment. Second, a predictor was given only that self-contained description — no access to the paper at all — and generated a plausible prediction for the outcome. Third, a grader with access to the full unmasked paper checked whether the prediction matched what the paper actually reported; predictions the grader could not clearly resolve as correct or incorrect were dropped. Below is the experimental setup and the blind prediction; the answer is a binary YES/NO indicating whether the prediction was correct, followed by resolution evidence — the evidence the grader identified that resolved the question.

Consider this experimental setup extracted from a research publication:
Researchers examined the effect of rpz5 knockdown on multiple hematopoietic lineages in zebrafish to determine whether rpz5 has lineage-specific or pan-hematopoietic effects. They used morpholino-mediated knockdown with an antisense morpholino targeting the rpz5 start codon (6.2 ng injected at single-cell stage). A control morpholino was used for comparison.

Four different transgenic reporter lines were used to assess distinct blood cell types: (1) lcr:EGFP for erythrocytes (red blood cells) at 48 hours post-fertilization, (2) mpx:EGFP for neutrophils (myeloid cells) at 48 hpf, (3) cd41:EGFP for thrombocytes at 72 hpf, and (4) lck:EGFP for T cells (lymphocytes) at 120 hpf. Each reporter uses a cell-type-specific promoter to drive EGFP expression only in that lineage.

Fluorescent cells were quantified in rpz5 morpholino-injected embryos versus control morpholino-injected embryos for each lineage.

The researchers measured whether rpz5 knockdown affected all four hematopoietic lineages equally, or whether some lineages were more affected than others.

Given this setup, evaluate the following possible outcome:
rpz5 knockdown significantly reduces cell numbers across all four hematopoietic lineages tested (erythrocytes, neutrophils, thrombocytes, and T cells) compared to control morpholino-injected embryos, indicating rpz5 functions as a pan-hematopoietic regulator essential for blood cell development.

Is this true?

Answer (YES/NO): NO